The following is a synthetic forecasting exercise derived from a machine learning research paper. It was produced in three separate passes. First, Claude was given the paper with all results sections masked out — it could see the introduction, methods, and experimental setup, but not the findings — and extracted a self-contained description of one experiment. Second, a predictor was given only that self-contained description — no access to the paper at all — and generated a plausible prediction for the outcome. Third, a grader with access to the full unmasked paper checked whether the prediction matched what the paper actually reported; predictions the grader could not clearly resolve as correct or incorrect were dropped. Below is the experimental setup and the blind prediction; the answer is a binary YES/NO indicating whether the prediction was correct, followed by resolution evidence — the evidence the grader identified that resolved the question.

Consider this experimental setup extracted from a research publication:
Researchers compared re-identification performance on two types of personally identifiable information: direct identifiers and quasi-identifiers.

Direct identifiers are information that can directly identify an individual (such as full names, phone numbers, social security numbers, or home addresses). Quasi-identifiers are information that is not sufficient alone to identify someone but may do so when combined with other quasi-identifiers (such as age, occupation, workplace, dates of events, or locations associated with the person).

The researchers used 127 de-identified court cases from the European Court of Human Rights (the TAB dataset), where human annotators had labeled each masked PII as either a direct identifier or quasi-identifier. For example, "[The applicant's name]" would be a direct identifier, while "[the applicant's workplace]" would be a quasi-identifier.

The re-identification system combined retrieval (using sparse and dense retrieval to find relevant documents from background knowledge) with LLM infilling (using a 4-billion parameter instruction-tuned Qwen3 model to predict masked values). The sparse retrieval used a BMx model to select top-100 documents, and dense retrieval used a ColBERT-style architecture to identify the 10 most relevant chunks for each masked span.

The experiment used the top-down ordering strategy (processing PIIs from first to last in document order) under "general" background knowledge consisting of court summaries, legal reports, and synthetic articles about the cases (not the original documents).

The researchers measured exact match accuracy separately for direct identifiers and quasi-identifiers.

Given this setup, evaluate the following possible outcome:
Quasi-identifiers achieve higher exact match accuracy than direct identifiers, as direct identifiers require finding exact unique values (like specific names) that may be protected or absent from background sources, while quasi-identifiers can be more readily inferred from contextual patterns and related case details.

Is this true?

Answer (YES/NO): YES